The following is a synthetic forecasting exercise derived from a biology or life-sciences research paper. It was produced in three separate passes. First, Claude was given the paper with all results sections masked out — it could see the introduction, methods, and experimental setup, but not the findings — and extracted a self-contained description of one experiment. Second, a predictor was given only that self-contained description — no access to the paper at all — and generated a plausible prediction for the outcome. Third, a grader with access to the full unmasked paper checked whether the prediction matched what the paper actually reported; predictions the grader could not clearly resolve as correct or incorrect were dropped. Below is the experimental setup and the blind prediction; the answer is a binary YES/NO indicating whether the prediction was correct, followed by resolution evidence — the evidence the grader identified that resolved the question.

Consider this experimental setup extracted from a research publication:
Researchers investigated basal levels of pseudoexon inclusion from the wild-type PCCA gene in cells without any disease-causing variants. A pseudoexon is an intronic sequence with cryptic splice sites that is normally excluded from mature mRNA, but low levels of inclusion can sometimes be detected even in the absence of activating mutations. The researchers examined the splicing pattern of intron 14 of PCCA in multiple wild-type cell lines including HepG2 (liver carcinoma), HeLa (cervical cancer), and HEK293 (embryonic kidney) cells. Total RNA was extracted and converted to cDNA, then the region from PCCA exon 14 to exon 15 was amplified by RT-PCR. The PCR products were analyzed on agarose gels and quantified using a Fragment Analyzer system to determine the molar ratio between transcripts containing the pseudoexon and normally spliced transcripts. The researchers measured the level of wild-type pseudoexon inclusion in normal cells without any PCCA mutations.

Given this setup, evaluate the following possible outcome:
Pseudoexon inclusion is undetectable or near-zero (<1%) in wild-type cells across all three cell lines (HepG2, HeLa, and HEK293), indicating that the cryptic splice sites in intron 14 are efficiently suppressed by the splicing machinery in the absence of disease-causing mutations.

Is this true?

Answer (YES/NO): NO